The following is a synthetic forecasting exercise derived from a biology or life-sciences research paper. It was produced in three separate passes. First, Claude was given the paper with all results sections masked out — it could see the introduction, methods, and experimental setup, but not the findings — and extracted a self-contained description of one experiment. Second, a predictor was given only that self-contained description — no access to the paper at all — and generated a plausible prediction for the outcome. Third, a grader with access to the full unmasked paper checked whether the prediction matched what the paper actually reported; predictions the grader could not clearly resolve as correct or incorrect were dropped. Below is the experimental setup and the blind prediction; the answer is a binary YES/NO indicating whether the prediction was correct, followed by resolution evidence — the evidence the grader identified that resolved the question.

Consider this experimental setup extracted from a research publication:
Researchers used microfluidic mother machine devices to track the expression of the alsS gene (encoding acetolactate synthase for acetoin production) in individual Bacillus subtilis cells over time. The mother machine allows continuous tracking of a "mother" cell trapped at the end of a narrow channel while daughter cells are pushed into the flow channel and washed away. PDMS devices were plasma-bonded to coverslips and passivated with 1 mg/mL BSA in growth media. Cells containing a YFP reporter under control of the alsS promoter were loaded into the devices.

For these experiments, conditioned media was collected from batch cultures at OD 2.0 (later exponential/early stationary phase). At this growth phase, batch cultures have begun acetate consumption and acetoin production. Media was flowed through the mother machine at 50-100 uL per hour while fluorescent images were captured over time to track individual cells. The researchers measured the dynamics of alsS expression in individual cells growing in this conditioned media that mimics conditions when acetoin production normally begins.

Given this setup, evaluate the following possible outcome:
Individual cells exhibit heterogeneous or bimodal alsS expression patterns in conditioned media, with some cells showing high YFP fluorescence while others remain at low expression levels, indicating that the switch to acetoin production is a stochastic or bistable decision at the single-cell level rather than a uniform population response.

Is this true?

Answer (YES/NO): YES